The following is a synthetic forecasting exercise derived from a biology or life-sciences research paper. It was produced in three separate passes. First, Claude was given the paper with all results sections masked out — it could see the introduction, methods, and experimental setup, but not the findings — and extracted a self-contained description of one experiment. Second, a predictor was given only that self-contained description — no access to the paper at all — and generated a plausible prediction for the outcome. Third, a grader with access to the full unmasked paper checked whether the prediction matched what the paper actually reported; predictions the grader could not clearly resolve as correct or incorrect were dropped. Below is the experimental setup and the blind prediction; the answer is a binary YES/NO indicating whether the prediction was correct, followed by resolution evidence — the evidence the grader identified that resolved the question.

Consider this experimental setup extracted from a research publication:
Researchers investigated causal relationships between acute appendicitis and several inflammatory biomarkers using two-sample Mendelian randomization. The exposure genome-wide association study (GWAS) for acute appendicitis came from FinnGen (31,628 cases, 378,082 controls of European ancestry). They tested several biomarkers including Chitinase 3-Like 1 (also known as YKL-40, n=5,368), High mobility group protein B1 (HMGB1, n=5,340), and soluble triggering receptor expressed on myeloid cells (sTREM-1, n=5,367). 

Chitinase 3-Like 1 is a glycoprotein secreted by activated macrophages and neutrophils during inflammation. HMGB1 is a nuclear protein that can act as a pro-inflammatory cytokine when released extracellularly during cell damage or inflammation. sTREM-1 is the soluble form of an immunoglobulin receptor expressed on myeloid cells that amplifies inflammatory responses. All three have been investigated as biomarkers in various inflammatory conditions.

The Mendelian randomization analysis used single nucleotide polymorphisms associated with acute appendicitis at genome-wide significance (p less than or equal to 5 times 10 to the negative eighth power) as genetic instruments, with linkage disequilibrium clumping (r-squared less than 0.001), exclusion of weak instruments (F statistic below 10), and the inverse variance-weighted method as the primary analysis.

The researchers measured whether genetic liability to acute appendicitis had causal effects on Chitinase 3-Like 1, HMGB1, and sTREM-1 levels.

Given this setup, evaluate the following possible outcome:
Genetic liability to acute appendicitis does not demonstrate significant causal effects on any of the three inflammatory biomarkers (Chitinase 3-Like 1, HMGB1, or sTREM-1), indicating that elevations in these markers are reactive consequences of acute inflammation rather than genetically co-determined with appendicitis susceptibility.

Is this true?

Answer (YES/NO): YES